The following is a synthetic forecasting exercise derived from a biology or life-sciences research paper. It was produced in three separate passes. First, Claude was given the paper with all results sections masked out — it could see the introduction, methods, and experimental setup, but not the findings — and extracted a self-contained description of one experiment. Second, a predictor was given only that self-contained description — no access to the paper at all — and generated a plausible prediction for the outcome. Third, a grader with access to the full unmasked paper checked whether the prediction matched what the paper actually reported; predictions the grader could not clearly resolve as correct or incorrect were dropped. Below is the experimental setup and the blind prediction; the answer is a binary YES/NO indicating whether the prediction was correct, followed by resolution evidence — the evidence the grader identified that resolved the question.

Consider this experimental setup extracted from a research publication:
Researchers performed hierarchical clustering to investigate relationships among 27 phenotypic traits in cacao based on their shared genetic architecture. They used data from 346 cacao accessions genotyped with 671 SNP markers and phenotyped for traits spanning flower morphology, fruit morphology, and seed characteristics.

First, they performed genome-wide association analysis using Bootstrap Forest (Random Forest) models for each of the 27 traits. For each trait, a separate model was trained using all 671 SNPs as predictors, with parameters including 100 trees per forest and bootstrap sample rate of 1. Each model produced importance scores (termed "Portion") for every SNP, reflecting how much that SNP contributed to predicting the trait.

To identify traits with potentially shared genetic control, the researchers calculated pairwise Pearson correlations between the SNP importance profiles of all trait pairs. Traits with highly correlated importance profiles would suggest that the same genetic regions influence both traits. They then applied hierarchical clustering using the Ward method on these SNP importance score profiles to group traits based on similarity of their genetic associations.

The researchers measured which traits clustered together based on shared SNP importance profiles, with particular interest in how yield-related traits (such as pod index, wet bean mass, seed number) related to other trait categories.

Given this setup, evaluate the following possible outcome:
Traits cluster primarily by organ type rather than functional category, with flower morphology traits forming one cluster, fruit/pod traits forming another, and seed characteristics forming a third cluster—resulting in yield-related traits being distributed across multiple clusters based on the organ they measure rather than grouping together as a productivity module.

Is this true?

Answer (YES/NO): NO